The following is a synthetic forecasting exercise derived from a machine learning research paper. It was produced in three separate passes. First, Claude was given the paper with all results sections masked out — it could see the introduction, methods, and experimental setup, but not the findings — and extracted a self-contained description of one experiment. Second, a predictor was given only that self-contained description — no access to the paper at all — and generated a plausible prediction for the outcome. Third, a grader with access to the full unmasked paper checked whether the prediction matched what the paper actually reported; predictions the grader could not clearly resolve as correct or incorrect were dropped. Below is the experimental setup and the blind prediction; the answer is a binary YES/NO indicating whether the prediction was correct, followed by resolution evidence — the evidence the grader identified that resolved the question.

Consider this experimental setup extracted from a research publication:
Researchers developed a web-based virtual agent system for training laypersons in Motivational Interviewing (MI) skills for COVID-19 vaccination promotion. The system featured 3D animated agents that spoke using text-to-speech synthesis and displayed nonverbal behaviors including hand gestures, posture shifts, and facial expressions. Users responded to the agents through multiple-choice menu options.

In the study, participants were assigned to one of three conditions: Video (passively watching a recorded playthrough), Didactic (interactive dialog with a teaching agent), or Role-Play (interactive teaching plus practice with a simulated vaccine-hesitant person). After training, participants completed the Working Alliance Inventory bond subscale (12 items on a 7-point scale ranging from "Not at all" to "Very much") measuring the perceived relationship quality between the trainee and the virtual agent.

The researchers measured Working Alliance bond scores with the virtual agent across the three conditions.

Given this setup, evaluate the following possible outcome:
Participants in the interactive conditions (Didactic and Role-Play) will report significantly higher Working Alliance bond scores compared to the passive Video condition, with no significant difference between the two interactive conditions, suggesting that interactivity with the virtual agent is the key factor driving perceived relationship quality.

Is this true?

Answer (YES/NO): NO